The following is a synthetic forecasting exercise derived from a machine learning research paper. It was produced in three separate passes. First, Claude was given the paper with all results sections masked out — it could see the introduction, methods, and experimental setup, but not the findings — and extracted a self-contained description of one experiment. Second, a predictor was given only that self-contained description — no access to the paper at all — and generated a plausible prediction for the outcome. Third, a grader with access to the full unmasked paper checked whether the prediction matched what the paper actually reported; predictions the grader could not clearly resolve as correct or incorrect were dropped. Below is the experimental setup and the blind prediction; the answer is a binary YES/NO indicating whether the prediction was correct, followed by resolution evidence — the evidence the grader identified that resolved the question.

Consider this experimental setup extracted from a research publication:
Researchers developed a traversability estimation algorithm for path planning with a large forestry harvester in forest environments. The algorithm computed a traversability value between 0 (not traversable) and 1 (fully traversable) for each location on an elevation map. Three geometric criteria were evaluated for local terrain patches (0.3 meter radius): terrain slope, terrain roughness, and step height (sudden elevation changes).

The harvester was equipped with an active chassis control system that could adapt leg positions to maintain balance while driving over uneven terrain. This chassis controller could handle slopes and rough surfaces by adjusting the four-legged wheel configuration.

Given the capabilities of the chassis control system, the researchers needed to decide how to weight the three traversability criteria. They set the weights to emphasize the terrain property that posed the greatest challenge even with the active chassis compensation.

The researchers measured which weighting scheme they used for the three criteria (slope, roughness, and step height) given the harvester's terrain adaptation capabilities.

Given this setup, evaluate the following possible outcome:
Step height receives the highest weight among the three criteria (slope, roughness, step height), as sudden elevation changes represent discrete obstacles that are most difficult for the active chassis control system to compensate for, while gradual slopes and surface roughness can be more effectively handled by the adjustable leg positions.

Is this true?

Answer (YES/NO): YES